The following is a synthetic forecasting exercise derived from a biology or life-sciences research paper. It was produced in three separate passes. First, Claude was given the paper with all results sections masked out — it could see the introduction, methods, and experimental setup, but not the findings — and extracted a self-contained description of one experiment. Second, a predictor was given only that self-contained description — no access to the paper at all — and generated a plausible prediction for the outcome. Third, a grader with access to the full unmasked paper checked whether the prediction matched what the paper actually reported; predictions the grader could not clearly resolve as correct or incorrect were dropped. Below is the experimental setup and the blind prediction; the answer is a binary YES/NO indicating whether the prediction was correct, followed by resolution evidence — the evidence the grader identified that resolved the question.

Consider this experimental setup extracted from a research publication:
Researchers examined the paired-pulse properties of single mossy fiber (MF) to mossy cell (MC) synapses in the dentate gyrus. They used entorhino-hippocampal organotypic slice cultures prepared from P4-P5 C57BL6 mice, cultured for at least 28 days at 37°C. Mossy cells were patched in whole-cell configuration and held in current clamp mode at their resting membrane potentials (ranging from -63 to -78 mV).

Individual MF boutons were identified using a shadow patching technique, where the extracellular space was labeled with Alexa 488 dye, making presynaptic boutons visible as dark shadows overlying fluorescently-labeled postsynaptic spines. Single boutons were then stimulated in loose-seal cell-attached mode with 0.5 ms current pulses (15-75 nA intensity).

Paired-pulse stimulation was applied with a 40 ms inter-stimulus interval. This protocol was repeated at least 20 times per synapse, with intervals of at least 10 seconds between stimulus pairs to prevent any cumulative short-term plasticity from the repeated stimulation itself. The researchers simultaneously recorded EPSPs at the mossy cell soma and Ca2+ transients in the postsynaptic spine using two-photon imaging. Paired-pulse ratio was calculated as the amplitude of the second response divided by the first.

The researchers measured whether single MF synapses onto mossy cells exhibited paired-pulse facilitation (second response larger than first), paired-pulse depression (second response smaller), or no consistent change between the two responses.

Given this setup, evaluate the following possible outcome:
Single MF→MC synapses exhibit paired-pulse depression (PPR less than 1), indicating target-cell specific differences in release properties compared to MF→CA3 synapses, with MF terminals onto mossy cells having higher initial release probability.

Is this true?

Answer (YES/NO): NO